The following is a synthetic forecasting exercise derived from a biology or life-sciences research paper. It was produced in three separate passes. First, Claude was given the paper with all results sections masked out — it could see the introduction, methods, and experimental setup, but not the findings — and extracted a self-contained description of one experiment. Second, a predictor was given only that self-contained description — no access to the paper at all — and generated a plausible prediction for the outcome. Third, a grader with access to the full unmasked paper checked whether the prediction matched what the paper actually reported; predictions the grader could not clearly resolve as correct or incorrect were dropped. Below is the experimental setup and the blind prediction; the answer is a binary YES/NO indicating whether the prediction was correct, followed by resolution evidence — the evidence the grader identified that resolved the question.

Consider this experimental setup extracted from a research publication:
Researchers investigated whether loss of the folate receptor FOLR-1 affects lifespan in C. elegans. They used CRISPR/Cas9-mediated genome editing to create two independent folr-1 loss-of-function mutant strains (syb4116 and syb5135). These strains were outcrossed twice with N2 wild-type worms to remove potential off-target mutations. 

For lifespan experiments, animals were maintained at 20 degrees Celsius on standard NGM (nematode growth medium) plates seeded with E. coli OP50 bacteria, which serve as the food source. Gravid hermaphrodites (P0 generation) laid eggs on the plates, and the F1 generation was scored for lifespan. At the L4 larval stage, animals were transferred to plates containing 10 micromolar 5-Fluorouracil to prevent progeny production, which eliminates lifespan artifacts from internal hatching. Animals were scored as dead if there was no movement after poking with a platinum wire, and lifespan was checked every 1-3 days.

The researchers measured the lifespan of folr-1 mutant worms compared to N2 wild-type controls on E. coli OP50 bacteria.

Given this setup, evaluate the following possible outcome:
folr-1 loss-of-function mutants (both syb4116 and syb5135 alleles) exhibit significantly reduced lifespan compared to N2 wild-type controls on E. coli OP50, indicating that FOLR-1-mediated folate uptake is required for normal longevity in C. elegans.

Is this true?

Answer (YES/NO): NO